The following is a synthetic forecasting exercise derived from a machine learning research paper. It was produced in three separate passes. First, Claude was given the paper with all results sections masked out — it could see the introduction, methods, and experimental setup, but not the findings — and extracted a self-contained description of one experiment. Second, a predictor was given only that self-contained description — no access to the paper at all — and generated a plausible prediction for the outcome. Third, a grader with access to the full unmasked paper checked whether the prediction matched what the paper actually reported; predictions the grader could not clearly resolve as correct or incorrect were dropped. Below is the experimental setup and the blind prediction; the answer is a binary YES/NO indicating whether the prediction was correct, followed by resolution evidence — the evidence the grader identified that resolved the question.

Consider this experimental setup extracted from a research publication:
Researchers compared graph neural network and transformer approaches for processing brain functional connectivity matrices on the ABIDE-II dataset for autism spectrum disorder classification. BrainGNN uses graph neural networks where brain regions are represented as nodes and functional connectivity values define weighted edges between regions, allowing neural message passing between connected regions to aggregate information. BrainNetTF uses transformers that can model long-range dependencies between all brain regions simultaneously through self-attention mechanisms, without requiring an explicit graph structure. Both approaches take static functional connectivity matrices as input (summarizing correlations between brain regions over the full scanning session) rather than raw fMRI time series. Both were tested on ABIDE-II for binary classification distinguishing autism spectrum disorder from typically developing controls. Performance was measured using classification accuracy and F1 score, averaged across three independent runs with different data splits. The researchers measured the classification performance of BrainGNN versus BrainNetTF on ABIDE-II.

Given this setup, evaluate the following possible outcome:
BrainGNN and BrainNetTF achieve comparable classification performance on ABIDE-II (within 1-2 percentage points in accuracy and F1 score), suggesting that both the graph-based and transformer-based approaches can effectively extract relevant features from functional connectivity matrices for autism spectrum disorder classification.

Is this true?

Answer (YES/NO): NO